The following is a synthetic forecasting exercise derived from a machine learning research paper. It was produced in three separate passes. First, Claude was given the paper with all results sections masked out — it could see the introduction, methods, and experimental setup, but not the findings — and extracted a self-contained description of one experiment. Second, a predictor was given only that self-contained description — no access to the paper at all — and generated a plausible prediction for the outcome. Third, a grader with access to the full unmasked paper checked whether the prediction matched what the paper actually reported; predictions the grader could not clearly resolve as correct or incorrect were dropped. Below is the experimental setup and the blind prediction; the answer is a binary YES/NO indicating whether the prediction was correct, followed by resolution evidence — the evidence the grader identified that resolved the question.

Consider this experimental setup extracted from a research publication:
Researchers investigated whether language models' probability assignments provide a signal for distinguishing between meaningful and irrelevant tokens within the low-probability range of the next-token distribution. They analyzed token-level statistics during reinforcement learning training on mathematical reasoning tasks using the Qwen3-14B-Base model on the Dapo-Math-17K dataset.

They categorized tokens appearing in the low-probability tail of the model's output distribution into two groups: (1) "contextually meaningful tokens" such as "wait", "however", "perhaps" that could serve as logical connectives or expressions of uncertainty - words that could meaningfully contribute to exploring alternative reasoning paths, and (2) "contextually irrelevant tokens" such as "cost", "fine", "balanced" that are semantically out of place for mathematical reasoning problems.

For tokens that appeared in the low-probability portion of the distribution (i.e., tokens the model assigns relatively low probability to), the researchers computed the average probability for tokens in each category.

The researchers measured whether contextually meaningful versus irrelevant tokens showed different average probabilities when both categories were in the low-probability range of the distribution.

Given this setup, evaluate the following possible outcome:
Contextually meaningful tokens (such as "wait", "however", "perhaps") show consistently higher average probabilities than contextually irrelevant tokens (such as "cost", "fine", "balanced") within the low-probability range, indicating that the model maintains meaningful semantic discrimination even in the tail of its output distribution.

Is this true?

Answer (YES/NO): YES